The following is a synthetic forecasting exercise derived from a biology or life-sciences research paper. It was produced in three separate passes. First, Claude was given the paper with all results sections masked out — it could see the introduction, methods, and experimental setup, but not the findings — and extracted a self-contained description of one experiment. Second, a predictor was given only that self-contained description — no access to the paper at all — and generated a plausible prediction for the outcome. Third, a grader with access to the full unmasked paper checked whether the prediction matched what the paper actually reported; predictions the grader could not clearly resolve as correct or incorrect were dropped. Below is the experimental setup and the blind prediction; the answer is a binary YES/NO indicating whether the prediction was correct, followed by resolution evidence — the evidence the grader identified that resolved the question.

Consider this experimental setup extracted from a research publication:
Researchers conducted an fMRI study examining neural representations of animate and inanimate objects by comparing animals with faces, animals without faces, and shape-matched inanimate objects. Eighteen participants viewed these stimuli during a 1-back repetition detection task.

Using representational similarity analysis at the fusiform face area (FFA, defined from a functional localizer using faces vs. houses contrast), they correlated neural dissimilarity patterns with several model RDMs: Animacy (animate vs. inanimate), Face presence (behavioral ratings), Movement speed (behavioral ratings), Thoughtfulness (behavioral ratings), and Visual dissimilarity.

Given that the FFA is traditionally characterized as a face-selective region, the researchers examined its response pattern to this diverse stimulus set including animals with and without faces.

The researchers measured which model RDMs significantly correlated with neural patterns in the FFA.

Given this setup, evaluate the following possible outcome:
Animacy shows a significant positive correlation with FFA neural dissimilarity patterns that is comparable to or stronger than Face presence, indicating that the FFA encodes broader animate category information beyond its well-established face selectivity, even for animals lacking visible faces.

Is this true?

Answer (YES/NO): NO